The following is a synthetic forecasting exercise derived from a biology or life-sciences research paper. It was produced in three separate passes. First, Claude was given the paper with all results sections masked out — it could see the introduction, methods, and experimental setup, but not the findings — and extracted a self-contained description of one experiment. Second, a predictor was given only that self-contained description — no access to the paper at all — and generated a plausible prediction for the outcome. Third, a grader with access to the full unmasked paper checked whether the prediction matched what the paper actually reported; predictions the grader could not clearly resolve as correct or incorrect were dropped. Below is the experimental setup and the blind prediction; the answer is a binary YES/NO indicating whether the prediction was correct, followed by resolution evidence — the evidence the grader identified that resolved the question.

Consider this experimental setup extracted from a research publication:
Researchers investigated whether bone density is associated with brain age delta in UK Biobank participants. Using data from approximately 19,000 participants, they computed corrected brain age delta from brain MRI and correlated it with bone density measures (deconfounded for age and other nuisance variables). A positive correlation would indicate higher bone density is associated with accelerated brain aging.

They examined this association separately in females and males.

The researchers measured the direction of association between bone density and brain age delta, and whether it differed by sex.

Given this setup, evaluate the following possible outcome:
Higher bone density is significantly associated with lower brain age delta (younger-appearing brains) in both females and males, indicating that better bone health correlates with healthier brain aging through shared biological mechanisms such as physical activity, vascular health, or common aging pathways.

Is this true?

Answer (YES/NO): NO